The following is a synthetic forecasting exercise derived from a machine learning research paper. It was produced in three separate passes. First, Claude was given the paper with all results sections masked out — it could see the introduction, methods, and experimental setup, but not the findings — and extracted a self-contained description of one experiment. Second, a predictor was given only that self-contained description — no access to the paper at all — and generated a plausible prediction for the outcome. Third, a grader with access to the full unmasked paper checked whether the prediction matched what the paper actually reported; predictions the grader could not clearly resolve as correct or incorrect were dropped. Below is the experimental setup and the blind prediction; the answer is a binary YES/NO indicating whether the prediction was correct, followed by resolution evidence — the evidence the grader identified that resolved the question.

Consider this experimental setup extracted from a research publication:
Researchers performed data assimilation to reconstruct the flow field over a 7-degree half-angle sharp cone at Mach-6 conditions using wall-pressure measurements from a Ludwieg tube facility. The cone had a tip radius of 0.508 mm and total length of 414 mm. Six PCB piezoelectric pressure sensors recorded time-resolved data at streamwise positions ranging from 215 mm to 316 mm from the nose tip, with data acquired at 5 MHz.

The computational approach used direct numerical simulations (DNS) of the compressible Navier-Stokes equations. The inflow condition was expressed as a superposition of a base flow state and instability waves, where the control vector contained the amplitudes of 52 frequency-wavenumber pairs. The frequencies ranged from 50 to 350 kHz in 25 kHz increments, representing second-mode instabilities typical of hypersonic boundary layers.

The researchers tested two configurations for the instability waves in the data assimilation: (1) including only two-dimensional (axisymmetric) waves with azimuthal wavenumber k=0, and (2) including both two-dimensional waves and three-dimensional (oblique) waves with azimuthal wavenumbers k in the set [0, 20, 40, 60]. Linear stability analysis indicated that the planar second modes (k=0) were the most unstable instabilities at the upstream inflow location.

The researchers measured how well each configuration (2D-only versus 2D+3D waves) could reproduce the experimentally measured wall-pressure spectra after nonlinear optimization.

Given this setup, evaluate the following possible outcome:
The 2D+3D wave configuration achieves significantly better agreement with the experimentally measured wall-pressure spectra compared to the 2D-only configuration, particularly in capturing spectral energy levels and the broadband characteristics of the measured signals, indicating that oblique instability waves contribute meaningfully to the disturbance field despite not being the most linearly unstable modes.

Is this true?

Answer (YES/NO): YES